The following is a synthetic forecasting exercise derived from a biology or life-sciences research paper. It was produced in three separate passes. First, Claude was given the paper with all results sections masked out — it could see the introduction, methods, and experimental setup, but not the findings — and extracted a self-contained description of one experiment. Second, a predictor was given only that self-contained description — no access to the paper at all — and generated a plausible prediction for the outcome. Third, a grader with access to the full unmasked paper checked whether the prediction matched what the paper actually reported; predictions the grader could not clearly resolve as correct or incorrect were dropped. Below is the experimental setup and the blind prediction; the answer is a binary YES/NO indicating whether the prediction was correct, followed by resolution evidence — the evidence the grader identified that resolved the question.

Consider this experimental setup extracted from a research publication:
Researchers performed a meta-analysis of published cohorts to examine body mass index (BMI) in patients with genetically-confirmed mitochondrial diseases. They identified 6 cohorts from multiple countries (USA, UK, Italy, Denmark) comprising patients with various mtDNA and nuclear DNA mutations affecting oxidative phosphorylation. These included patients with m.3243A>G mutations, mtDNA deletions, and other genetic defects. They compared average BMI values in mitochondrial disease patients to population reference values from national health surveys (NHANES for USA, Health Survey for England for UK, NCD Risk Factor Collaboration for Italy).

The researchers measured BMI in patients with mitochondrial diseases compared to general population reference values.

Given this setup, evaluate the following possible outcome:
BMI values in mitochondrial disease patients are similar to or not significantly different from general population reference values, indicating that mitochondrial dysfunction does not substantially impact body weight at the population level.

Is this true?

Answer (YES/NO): NO